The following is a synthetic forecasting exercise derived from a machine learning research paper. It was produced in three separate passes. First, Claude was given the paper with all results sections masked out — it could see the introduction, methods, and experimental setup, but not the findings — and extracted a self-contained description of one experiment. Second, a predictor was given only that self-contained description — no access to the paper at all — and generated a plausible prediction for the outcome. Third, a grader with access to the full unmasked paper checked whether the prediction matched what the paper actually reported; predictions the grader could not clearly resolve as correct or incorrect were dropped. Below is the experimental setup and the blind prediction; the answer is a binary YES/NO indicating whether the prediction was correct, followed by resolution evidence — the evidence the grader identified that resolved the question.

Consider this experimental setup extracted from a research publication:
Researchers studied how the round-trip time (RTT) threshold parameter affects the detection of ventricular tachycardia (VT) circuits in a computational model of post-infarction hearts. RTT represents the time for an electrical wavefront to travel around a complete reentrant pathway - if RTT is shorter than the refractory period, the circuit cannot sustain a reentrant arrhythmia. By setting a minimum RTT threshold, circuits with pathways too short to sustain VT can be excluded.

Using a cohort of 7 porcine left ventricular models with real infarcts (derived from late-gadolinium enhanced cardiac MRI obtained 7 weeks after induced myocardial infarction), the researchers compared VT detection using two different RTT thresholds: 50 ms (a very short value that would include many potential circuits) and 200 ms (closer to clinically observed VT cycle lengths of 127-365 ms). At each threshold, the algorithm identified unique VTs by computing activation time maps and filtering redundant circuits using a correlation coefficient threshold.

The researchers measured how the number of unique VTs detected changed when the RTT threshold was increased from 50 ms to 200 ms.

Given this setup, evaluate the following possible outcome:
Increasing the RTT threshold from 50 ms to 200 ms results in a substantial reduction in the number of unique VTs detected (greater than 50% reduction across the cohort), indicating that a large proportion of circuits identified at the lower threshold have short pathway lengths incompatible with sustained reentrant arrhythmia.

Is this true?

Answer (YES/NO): NO